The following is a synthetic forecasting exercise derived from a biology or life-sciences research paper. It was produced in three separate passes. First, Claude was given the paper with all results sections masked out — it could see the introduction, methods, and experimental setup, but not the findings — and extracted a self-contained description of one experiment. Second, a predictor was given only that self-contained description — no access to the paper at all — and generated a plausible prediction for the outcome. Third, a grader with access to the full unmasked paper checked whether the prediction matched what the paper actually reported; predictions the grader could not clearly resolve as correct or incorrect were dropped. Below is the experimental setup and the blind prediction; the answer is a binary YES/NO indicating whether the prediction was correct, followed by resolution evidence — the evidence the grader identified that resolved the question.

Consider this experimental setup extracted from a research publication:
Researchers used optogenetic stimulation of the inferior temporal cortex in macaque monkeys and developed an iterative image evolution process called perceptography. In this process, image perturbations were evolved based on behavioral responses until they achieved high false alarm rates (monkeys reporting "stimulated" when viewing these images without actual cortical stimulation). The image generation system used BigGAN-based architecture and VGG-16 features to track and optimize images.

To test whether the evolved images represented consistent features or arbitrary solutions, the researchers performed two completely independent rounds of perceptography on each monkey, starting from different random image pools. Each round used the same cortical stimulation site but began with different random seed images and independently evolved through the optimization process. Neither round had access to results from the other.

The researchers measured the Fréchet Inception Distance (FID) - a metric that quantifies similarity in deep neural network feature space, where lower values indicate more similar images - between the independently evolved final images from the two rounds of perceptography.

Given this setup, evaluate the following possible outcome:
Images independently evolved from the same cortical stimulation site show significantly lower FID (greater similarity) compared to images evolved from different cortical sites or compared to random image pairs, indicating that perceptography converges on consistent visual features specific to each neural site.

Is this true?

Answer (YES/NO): YES